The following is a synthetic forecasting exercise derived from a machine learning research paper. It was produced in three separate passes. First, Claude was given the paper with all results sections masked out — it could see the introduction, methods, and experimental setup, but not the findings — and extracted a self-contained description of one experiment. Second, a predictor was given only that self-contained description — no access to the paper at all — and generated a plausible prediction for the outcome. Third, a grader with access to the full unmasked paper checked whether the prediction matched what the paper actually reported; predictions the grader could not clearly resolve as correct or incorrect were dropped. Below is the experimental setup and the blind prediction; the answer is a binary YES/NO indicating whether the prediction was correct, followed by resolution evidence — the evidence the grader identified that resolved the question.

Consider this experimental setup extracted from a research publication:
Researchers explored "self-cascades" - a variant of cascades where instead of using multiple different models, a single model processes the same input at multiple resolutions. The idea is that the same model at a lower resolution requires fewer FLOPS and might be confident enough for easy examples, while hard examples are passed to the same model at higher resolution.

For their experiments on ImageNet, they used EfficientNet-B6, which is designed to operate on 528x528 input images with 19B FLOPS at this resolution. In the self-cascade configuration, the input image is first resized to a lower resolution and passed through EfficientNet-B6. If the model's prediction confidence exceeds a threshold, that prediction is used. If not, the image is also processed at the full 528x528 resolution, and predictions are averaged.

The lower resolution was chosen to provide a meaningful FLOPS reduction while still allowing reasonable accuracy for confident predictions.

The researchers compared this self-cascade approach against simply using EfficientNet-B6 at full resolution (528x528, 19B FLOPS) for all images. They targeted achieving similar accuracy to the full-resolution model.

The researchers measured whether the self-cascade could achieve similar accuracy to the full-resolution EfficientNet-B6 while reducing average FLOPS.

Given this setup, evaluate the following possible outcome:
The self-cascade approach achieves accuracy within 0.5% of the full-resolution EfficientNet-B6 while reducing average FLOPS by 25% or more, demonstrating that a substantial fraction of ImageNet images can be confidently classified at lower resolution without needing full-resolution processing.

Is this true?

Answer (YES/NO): YES